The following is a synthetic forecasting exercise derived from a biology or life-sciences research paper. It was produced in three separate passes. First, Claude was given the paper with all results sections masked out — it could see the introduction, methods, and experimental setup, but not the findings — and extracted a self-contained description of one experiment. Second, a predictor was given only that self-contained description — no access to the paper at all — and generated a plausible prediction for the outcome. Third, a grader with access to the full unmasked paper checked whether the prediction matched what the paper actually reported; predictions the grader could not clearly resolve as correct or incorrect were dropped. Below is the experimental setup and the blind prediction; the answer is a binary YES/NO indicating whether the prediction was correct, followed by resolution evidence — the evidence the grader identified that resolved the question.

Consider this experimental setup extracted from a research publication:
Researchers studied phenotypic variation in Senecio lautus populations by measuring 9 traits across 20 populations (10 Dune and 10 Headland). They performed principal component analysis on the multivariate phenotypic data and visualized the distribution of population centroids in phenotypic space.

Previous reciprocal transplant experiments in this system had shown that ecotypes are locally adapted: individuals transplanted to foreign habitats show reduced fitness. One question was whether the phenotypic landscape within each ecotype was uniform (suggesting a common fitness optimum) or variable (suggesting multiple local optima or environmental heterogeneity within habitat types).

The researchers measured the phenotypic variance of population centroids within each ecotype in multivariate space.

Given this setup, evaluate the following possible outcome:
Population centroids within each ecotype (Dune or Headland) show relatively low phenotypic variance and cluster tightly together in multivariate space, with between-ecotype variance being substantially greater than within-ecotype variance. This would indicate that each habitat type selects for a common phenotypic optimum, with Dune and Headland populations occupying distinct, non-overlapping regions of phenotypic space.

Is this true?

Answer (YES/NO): NO